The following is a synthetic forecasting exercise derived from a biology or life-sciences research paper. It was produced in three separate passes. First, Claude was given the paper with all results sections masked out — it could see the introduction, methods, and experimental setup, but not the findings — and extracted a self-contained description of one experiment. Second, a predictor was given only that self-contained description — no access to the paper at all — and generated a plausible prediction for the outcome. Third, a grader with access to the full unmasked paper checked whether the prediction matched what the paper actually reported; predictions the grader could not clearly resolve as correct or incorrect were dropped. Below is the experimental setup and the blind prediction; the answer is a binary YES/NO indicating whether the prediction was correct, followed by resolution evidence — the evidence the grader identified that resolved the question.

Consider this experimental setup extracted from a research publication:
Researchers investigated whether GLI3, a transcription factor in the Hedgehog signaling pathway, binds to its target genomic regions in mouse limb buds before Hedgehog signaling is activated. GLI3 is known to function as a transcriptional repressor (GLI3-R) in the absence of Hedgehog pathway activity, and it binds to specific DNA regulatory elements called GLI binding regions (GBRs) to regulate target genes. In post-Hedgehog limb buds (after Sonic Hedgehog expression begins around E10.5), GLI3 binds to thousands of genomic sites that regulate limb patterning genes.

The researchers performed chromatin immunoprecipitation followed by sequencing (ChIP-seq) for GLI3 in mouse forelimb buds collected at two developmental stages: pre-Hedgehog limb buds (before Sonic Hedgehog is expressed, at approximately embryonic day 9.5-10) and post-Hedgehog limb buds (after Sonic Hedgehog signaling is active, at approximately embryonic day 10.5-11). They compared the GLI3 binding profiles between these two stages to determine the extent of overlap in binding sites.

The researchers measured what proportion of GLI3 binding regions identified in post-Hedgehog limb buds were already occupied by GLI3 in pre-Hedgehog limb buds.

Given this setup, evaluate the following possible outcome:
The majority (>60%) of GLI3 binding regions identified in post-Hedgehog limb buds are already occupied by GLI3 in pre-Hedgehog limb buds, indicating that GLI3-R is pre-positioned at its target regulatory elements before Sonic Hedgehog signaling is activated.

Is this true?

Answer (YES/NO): YES